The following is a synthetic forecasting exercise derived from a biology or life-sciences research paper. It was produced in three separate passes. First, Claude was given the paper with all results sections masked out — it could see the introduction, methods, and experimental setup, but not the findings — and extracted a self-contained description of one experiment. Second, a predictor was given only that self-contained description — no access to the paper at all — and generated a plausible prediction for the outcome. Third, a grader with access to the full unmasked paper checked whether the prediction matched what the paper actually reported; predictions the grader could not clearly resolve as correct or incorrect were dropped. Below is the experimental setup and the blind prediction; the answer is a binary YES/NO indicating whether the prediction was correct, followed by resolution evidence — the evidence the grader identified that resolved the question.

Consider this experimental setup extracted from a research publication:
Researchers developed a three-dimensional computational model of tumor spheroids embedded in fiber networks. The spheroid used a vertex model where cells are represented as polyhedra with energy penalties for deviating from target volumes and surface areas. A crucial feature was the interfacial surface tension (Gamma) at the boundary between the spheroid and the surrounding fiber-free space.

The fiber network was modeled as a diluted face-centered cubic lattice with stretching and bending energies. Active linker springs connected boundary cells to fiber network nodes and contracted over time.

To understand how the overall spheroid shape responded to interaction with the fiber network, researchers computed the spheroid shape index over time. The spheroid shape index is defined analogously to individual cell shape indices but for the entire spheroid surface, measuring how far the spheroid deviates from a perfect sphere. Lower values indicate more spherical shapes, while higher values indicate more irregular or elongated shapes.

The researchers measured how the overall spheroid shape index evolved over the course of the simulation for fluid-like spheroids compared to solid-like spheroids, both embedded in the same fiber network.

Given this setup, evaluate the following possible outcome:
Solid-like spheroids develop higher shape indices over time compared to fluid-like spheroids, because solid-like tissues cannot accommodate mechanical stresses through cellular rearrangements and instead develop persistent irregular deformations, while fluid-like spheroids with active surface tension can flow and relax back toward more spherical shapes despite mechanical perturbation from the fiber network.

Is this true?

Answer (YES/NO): NO